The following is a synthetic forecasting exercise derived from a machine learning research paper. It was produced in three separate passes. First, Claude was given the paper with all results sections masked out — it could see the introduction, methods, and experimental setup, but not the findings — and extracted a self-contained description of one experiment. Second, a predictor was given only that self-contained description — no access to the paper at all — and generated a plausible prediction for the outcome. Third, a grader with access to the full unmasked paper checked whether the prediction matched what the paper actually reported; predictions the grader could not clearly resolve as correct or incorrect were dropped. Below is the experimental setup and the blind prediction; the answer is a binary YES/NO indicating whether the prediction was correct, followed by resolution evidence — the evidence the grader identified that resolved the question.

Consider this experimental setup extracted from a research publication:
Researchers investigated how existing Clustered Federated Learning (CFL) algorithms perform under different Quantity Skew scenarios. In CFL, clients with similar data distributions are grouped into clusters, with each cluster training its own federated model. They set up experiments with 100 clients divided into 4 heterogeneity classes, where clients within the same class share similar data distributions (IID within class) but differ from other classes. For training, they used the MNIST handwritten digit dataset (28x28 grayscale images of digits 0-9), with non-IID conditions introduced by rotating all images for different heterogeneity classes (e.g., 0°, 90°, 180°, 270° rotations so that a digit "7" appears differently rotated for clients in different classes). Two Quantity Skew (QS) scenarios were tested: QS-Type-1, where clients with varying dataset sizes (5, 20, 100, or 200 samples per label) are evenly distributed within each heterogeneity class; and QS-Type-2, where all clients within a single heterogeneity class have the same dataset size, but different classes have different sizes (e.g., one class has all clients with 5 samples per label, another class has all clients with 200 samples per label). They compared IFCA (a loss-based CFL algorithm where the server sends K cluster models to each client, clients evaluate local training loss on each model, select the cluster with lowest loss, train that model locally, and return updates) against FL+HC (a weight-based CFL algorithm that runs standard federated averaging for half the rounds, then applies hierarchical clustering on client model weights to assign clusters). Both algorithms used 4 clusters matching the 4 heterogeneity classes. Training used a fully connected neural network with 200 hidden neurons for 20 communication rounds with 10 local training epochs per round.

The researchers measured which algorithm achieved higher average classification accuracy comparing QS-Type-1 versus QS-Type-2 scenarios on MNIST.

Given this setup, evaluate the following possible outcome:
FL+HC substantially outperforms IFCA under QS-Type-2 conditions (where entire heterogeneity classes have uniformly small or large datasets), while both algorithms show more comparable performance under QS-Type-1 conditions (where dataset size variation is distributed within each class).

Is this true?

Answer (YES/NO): NO